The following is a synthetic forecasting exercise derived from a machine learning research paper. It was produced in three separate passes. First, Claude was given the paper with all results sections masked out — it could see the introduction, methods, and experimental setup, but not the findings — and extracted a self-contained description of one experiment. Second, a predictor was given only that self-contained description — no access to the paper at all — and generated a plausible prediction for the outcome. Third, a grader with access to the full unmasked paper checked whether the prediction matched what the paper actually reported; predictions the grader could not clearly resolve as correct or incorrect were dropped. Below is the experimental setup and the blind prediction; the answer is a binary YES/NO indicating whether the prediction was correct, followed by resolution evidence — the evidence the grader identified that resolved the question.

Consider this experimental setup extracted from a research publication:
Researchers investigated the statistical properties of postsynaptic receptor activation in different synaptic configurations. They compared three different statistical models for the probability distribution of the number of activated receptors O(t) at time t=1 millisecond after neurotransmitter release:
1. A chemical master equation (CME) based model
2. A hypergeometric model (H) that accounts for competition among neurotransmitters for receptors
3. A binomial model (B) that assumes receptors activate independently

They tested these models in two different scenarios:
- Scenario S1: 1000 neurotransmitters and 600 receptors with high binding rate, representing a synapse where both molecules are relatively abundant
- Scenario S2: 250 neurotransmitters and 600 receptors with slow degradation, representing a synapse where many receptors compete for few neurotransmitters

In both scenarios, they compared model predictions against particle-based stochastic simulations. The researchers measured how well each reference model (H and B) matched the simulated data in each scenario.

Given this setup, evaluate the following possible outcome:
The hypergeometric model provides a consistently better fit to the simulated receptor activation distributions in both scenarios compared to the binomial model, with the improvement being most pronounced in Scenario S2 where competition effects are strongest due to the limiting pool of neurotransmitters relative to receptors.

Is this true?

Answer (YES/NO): NO